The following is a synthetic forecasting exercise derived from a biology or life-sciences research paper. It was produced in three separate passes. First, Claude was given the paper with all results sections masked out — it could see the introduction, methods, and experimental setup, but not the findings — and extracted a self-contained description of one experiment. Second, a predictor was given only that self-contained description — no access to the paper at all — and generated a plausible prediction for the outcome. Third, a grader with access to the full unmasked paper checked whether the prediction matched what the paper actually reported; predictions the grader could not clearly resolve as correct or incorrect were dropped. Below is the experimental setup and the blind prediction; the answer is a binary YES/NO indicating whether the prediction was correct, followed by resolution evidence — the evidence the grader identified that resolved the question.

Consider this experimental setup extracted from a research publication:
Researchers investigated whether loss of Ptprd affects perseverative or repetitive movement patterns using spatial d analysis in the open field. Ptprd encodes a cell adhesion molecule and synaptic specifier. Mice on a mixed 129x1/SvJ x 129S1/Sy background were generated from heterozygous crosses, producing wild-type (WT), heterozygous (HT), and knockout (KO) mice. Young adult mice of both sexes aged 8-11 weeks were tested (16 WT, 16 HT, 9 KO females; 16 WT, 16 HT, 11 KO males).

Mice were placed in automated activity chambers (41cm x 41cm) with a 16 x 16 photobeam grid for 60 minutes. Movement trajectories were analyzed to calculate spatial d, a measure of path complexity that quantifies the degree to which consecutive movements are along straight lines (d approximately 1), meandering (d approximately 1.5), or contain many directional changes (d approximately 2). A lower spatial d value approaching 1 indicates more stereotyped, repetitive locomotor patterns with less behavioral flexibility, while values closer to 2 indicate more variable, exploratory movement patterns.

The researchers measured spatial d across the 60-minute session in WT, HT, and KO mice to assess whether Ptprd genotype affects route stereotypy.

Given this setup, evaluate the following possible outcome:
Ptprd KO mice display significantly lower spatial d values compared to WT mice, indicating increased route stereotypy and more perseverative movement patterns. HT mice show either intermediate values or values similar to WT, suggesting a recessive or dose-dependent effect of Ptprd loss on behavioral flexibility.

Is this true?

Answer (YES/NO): NO